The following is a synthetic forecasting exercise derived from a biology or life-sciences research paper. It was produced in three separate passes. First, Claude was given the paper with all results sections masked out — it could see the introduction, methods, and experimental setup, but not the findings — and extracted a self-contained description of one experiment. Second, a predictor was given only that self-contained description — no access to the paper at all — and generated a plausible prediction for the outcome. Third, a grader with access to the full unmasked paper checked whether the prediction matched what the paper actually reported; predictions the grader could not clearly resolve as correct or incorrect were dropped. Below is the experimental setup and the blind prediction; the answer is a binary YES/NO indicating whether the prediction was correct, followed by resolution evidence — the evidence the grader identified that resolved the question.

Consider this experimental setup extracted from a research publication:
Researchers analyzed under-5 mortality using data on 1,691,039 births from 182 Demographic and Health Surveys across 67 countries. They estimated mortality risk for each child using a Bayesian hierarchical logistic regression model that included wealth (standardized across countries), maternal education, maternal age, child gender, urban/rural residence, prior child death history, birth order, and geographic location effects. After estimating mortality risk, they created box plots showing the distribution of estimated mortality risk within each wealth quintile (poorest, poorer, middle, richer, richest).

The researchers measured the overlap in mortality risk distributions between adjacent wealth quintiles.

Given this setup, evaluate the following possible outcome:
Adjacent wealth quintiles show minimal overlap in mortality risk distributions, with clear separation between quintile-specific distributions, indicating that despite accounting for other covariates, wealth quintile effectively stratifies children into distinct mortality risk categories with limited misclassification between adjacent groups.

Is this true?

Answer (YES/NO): NO